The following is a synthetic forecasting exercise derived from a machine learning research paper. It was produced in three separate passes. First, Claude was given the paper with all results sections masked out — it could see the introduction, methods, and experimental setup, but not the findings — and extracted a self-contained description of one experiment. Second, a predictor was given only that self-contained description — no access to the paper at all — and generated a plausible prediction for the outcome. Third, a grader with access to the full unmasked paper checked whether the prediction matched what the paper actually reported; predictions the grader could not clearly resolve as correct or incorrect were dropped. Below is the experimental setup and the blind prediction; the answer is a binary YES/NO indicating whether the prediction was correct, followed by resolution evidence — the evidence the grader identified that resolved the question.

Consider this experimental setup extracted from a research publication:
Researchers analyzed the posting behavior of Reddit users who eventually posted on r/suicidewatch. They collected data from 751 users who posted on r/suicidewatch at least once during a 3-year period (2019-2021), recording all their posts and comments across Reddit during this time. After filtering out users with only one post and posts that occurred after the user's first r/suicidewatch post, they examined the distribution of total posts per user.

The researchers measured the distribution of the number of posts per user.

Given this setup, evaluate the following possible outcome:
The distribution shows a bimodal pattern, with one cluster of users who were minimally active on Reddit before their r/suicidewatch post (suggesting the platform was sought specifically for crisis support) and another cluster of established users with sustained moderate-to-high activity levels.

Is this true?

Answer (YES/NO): NO